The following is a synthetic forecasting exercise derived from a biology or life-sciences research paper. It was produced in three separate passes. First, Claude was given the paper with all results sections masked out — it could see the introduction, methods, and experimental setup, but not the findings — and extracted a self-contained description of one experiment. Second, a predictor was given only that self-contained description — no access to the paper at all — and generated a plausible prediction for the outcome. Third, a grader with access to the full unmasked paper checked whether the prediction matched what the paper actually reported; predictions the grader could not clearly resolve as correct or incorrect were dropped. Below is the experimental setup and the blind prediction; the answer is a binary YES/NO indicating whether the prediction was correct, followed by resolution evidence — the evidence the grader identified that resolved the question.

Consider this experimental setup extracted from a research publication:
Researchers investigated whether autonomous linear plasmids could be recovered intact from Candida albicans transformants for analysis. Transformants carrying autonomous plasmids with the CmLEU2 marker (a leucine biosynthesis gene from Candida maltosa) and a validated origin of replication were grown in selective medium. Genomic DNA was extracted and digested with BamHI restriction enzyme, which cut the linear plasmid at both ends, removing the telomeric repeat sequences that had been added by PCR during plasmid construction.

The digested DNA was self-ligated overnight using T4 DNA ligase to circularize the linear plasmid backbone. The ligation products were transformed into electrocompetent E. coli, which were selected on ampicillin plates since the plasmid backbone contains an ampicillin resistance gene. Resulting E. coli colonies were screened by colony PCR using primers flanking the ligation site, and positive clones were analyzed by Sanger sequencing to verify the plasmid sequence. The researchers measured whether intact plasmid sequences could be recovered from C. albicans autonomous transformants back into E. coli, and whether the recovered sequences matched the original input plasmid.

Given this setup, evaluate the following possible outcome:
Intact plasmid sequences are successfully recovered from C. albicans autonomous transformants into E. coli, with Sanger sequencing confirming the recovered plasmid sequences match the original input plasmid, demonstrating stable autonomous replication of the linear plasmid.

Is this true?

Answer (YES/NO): YES